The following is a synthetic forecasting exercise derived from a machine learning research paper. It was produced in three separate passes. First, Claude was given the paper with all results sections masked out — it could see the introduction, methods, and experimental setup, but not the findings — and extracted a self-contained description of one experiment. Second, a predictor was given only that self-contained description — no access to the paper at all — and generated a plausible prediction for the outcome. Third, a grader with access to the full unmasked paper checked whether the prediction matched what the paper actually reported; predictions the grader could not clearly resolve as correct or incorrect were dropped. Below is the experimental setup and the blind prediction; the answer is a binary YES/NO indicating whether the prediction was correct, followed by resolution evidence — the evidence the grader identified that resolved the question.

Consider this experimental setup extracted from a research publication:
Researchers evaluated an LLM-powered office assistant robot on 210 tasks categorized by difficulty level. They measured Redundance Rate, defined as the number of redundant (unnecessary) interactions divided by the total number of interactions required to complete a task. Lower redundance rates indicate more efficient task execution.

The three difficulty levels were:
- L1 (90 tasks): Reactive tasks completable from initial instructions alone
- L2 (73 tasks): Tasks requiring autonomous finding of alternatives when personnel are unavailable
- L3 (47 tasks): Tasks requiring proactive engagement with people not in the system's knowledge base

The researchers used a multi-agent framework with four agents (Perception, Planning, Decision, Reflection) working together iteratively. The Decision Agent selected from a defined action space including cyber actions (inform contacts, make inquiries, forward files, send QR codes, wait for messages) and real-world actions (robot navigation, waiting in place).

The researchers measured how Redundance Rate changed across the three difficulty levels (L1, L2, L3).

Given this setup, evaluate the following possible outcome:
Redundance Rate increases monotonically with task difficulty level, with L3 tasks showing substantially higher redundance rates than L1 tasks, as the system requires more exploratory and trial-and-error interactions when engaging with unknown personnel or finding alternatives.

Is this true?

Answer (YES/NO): YES